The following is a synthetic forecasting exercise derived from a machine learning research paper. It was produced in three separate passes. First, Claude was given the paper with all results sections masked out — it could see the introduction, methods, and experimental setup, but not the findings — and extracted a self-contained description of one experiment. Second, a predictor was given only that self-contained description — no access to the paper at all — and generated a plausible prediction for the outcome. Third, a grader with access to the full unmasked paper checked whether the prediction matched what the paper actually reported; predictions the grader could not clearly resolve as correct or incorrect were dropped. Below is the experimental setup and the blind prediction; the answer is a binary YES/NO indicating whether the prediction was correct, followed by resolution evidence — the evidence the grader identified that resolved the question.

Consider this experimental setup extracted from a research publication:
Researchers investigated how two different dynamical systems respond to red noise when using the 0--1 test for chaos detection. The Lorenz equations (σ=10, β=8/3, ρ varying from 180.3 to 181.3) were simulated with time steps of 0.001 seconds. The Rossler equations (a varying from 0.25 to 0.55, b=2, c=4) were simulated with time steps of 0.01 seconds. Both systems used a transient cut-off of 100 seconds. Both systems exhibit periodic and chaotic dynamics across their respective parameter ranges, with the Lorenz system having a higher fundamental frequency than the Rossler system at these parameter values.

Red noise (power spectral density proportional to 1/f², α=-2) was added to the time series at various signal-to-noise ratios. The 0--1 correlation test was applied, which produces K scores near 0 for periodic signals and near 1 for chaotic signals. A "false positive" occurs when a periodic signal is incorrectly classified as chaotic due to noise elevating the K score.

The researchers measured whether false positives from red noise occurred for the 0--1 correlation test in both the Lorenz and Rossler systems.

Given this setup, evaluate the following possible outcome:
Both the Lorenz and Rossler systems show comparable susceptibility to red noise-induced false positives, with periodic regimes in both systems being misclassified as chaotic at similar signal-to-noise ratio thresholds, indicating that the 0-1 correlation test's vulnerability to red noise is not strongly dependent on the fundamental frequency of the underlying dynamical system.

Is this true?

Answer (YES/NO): NO